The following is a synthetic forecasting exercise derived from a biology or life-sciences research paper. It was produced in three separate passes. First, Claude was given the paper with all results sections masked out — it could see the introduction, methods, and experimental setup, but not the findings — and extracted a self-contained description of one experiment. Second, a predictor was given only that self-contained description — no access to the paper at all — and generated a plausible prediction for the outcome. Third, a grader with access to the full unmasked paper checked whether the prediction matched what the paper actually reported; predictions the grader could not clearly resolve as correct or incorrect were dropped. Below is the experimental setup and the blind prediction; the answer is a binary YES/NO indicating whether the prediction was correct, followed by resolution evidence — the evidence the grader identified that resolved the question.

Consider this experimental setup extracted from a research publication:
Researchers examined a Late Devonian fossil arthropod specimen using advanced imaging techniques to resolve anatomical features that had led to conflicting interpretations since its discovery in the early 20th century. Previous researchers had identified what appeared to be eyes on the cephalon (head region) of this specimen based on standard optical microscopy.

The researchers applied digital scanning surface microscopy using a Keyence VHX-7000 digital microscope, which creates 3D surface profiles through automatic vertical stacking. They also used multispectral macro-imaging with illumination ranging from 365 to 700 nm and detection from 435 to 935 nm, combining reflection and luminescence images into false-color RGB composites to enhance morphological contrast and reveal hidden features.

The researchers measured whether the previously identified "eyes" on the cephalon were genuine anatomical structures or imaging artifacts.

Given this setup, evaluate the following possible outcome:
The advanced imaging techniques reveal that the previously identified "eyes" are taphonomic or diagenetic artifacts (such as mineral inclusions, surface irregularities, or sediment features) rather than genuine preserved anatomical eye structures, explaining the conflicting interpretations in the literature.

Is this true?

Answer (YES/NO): YES